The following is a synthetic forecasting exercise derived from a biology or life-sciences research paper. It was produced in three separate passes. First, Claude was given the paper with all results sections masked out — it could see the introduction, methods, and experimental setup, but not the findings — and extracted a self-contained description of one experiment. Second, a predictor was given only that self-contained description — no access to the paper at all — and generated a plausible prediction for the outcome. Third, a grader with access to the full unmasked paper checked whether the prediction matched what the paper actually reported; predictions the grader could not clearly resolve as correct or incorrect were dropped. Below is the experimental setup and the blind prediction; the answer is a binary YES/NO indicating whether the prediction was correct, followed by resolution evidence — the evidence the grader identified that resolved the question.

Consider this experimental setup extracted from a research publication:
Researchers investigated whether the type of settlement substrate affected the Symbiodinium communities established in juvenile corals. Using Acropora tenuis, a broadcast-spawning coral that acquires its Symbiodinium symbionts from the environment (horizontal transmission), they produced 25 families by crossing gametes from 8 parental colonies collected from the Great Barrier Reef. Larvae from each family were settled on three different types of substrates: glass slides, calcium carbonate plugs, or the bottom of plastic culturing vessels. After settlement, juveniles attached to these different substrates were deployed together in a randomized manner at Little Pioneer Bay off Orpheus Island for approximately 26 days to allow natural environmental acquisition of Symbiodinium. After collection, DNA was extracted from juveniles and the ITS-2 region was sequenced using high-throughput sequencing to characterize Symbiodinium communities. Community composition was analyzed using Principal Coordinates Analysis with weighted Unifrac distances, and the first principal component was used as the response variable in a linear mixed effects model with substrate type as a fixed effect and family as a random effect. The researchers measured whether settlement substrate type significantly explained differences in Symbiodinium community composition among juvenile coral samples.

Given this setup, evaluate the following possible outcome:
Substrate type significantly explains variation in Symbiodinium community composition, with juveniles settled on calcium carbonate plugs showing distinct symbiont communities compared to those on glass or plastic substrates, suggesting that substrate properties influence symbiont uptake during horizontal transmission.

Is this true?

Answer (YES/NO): NO